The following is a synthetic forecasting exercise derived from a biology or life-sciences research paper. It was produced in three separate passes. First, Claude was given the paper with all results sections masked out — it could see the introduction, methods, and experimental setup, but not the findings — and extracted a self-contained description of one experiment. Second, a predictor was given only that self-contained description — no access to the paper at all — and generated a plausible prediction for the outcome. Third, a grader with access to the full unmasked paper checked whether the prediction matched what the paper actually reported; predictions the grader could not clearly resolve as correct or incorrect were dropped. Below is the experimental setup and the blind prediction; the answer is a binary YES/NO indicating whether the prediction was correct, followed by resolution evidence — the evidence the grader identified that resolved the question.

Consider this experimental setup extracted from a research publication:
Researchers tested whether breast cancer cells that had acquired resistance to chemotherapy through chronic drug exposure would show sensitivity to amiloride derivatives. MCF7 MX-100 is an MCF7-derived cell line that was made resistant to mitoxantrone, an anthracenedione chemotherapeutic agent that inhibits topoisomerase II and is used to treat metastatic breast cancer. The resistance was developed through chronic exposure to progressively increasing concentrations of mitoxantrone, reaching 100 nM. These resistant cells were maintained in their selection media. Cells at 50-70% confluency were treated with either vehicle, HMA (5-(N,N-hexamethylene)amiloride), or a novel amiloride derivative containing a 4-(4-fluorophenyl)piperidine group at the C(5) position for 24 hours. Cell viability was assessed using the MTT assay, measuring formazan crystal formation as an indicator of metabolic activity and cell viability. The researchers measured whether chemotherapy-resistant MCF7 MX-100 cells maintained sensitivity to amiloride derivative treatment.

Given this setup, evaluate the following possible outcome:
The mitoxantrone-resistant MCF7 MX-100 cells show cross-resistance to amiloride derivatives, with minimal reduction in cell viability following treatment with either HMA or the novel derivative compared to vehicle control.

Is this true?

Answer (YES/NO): NO